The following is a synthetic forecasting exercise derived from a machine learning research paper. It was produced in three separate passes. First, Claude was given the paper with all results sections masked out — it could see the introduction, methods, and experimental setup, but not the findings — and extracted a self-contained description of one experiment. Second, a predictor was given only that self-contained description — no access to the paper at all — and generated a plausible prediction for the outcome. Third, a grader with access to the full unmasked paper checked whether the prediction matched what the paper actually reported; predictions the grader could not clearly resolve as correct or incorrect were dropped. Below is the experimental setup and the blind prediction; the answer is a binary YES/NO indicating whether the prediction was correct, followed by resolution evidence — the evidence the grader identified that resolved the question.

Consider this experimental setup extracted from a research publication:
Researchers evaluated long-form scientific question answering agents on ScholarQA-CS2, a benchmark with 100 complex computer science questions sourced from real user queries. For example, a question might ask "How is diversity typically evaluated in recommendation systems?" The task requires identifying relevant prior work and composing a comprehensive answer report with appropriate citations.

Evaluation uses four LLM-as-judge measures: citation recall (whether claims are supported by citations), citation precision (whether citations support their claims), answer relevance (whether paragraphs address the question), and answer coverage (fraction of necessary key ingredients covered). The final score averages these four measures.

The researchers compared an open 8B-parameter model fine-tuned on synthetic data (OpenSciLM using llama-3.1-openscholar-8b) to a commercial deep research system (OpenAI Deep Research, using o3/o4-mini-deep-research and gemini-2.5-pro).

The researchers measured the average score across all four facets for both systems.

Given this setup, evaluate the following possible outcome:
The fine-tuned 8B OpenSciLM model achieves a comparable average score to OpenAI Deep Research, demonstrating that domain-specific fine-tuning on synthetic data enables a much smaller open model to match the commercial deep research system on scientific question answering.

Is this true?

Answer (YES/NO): NO